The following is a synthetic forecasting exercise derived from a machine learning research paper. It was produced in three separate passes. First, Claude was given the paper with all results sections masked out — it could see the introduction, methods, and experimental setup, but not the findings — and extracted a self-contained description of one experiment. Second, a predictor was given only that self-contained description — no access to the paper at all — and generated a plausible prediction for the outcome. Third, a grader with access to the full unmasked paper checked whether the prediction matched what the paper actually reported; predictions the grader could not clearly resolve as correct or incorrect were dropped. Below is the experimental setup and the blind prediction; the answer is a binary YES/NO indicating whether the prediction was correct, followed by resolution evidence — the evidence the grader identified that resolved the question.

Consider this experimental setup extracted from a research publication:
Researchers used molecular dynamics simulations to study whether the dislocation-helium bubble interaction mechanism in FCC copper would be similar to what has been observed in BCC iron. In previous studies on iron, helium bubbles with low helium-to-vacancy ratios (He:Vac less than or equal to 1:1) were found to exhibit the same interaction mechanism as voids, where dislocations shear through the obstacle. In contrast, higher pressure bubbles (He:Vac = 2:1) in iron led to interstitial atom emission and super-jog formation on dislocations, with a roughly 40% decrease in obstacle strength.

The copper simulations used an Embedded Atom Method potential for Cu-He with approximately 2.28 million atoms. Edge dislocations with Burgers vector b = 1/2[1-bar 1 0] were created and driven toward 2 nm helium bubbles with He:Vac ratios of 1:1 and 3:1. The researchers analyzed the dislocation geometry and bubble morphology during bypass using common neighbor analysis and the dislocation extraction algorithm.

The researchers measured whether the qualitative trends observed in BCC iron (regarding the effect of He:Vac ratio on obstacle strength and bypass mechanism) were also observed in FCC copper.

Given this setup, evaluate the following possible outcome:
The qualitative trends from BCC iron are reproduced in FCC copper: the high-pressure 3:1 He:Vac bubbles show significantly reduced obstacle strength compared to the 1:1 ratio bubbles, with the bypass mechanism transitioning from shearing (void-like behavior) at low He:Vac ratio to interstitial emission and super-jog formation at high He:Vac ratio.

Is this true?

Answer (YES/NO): YES